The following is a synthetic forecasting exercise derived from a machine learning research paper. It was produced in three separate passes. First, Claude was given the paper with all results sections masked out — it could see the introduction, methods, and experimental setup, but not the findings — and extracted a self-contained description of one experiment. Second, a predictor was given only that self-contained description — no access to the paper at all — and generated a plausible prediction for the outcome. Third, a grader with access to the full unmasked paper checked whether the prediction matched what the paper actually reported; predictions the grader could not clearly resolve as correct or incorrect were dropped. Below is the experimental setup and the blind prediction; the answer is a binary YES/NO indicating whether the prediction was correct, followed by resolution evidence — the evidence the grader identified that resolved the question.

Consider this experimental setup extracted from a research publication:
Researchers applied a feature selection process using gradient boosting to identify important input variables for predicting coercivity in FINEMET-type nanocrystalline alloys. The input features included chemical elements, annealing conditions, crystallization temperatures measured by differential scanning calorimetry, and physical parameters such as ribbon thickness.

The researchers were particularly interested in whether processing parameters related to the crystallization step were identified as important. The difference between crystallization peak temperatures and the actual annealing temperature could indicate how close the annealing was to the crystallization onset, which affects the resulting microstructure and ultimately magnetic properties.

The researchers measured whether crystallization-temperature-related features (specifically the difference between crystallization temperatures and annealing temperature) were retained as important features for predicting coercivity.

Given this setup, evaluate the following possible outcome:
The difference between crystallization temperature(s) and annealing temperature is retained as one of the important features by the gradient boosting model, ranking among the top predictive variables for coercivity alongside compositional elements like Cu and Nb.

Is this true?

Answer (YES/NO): YES